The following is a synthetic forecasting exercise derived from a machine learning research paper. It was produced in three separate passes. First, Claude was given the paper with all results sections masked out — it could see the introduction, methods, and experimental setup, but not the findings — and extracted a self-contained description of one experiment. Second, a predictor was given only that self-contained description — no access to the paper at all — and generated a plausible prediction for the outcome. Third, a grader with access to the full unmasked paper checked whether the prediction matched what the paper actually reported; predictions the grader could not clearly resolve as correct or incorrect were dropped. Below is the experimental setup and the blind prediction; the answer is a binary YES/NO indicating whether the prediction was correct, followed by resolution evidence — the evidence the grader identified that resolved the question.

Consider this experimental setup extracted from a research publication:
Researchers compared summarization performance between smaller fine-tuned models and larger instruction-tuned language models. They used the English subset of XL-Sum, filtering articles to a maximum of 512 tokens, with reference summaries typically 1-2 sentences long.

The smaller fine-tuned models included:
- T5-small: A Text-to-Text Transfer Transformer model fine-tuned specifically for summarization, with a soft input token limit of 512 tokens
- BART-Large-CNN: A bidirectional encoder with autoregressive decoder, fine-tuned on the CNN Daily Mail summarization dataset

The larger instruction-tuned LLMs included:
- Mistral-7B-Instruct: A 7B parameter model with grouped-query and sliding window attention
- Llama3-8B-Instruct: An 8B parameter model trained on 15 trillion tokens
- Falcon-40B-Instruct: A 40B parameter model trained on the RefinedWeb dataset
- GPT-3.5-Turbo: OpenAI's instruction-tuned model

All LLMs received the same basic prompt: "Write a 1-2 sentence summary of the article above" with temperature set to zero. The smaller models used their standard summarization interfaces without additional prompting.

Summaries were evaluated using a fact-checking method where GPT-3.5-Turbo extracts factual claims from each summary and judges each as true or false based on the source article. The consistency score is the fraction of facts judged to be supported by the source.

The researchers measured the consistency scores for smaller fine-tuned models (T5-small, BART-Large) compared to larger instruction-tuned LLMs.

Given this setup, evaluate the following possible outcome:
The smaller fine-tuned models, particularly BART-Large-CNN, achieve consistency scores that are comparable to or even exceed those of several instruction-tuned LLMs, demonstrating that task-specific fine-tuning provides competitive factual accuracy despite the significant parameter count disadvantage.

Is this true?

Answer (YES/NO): YES